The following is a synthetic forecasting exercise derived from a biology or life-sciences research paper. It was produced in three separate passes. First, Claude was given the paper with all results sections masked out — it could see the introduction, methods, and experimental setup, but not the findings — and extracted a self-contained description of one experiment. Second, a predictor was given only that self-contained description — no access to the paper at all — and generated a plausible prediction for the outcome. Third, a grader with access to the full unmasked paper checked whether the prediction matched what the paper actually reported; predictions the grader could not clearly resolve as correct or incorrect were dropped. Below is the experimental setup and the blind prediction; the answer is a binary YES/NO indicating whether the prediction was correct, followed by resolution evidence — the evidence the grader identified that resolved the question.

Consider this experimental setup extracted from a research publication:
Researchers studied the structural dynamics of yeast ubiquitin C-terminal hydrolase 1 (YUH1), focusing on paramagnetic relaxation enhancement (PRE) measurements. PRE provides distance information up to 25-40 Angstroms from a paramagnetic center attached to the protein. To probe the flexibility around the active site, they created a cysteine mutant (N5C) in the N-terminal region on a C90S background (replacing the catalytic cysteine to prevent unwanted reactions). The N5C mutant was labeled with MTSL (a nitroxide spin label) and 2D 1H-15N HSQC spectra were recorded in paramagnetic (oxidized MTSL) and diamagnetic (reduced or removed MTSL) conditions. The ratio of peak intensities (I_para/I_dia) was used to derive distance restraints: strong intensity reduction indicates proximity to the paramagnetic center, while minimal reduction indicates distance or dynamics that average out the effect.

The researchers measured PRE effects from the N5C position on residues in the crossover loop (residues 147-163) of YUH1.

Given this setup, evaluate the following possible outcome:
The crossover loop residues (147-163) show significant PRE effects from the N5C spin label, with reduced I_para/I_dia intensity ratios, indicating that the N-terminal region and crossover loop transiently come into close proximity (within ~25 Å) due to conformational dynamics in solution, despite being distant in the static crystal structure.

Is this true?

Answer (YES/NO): YES